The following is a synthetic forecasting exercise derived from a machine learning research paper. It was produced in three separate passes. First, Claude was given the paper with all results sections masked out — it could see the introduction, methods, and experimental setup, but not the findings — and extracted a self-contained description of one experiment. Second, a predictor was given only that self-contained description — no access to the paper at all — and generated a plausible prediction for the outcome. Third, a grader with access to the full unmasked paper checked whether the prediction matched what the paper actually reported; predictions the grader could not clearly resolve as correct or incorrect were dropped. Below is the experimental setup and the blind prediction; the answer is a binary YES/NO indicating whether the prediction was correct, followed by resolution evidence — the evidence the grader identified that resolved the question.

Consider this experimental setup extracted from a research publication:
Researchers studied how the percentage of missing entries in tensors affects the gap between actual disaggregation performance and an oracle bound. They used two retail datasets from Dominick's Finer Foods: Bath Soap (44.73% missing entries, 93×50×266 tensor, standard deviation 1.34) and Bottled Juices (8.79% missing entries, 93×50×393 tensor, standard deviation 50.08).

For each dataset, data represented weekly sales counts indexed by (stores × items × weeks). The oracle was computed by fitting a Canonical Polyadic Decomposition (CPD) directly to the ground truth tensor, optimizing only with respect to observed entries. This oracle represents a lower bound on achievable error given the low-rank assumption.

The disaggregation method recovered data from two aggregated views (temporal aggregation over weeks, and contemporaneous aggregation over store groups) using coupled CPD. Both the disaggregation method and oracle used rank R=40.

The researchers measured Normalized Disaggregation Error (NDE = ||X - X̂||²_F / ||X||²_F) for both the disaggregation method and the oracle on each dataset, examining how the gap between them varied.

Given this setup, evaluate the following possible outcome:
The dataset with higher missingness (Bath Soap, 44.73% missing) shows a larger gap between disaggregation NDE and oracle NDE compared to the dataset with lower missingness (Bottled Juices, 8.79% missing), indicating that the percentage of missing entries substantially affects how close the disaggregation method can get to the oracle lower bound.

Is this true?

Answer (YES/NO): NO